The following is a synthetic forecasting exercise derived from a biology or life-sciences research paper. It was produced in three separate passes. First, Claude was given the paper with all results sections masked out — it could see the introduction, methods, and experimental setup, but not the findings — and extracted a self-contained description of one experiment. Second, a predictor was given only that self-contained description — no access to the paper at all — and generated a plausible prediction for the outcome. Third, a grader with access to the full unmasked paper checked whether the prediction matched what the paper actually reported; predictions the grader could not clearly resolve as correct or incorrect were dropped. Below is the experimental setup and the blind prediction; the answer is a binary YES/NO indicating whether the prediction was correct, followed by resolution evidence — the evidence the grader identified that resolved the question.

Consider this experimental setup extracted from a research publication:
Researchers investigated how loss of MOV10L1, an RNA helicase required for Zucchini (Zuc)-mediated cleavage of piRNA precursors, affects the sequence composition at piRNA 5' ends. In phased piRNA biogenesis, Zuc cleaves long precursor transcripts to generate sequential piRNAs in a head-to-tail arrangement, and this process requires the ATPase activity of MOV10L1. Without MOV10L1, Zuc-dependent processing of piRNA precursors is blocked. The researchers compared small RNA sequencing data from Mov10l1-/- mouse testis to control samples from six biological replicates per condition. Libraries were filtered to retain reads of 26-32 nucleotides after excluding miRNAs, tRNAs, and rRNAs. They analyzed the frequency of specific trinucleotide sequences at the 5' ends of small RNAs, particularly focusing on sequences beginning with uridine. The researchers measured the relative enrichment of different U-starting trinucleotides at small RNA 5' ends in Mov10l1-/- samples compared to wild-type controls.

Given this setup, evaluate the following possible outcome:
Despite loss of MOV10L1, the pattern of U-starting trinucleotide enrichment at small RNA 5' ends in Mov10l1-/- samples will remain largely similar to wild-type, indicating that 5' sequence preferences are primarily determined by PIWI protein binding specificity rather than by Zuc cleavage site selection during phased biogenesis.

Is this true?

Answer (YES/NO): NO